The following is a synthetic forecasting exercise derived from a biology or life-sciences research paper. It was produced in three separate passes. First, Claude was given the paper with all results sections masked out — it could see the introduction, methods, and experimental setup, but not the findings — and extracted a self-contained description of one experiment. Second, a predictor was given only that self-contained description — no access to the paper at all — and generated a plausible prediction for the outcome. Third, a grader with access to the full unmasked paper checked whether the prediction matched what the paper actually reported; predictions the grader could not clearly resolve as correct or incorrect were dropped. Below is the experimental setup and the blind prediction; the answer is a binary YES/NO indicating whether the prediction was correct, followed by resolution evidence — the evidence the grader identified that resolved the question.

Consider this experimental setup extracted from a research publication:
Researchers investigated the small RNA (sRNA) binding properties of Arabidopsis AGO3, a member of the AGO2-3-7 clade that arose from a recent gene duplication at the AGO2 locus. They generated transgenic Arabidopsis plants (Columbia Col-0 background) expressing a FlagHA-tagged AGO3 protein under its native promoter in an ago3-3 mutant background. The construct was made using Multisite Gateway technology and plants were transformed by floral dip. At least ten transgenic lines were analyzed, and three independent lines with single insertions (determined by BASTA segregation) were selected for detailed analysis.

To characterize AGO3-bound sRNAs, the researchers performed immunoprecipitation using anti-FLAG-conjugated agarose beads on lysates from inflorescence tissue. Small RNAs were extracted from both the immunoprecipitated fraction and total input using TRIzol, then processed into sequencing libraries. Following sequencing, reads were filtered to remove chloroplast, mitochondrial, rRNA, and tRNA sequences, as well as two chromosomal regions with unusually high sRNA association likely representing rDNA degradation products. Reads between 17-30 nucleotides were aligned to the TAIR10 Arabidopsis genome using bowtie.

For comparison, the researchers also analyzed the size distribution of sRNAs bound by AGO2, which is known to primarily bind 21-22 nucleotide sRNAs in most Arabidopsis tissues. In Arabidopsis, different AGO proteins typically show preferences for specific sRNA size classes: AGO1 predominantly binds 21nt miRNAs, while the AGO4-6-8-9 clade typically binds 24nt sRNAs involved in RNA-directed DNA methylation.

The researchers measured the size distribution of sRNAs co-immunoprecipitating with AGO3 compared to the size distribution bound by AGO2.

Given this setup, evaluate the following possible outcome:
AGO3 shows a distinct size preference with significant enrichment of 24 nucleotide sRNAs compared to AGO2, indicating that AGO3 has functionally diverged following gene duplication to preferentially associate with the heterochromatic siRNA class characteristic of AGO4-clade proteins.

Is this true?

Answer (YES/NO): NO